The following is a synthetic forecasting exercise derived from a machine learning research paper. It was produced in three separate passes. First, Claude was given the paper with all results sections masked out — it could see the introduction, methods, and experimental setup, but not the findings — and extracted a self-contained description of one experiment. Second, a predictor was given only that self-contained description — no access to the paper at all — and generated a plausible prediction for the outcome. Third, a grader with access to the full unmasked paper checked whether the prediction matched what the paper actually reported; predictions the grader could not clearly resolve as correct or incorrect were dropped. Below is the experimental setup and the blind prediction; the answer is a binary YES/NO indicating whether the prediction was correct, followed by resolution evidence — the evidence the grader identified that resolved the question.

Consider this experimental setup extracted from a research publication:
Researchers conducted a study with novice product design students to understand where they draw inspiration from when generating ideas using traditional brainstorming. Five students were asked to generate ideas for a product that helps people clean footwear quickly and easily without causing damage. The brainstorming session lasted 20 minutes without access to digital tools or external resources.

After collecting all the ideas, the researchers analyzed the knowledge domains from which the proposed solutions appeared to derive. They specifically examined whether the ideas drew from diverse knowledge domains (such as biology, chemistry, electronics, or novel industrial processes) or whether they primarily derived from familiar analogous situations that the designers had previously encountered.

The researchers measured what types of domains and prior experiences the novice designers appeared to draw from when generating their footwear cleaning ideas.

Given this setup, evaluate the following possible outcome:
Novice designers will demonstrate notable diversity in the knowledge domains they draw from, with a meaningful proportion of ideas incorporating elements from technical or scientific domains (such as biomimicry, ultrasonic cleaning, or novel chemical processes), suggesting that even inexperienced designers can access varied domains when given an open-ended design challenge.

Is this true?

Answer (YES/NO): NO